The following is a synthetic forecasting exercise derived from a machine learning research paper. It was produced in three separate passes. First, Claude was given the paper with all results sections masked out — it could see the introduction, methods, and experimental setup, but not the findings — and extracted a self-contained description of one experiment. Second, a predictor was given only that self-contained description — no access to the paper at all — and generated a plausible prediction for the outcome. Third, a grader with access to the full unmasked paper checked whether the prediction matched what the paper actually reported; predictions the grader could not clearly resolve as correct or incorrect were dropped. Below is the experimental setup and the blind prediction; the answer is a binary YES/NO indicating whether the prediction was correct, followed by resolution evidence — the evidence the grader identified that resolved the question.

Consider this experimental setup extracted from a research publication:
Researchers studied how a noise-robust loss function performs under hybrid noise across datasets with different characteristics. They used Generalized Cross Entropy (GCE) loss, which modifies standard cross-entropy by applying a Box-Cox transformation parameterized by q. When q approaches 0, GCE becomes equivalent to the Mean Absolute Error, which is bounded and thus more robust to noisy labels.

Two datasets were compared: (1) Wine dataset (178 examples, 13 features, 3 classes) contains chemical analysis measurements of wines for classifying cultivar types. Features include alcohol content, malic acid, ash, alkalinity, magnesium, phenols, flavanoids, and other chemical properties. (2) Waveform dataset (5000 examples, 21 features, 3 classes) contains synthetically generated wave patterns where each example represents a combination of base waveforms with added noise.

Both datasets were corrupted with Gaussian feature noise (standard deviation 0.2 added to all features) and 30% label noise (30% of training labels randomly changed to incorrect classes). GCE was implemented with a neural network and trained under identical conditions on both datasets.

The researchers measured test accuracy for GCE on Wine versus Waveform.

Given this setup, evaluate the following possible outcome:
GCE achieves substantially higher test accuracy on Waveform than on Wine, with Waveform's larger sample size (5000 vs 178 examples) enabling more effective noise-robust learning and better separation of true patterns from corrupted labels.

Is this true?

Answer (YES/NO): YES